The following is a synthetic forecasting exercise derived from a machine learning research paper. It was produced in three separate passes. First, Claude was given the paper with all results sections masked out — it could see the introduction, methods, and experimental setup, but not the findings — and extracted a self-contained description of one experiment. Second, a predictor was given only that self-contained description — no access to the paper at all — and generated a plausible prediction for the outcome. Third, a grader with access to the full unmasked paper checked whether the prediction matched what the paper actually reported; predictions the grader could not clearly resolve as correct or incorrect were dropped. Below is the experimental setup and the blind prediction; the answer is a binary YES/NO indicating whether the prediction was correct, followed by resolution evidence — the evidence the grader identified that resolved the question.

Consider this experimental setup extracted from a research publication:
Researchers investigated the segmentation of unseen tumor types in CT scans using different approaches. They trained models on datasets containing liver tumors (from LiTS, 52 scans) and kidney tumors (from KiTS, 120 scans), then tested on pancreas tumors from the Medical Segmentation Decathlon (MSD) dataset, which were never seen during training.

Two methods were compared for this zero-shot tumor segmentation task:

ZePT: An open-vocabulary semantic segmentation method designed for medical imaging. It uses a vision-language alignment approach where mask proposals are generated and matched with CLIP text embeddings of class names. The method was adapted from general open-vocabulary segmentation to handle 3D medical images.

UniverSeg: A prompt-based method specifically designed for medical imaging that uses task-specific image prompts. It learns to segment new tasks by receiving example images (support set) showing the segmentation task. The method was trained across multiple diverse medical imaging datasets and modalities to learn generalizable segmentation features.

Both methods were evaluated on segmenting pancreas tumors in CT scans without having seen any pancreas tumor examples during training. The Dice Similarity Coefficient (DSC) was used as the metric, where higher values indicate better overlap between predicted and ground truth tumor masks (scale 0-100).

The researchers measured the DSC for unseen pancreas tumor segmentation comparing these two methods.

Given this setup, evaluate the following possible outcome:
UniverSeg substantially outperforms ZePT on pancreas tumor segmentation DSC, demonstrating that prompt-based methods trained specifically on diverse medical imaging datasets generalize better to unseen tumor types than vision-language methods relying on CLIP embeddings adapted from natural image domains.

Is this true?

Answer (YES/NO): NO